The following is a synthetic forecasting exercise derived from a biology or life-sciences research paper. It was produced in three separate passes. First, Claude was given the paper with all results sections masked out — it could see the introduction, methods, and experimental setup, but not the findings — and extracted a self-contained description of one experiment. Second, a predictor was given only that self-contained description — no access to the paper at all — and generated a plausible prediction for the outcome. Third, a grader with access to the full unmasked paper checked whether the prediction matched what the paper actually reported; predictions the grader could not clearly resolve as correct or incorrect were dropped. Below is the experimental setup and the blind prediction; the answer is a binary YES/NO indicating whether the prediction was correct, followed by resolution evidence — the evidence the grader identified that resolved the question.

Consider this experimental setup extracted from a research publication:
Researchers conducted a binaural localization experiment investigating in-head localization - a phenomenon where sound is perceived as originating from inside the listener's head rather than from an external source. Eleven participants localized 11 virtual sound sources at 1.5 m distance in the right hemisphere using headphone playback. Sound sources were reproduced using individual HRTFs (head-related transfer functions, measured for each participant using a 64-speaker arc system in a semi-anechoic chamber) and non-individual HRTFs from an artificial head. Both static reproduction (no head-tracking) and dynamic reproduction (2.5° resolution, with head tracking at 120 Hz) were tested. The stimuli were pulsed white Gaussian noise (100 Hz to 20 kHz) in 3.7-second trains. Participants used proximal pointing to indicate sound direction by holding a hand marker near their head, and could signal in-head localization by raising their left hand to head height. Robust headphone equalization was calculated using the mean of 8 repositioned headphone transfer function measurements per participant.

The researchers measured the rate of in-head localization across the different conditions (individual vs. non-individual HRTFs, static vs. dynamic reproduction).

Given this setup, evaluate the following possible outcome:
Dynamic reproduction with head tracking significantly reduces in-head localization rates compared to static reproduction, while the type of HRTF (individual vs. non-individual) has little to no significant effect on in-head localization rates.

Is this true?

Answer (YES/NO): YES